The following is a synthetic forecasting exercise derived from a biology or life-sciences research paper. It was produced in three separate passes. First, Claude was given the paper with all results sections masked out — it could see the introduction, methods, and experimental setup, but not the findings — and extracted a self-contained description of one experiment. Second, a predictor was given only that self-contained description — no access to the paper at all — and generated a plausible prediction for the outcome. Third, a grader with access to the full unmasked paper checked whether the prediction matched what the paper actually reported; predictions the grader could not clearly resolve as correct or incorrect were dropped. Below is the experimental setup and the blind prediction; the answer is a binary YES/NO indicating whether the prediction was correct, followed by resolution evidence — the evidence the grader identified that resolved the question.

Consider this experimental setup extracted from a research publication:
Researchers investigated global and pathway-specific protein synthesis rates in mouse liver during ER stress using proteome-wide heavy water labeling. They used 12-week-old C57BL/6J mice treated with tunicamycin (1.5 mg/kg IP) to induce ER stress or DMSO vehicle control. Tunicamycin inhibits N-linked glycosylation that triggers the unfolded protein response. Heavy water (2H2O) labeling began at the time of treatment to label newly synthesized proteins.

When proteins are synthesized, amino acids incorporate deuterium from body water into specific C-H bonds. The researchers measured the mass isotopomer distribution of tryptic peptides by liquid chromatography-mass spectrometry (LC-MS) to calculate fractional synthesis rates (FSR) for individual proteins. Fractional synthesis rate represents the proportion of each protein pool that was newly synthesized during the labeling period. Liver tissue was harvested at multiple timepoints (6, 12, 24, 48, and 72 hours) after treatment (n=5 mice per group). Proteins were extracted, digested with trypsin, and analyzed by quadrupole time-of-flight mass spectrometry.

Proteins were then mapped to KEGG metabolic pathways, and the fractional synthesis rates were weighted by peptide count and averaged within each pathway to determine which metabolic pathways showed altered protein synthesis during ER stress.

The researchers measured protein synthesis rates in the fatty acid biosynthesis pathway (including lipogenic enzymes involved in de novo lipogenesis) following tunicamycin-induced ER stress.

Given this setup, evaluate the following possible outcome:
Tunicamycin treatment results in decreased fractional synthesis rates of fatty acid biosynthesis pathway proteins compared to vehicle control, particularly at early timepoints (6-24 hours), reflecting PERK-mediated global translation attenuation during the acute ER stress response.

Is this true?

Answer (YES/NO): YES